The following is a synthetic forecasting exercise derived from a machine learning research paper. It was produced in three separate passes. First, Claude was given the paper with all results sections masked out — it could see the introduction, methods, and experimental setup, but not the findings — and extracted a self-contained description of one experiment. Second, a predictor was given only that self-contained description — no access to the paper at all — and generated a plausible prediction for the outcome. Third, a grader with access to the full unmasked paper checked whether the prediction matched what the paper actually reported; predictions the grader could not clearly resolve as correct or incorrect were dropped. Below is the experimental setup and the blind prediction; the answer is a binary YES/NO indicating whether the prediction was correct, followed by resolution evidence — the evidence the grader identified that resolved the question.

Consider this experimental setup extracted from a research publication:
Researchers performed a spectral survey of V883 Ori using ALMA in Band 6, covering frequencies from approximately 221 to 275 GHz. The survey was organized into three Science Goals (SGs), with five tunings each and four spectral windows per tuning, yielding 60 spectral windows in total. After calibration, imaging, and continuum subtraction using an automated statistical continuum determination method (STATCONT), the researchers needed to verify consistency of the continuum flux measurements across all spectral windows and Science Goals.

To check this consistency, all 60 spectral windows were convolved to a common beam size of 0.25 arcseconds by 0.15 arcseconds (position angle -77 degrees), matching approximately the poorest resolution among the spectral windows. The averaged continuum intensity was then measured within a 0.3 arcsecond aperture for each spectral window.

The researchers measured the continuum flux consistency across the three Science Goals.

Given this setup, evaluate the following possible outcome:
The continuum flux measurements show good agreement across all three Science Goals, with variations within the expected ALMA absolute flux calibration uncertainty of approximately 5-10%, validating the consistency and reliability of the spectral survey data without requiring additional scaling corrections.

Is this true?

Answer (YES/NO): YES